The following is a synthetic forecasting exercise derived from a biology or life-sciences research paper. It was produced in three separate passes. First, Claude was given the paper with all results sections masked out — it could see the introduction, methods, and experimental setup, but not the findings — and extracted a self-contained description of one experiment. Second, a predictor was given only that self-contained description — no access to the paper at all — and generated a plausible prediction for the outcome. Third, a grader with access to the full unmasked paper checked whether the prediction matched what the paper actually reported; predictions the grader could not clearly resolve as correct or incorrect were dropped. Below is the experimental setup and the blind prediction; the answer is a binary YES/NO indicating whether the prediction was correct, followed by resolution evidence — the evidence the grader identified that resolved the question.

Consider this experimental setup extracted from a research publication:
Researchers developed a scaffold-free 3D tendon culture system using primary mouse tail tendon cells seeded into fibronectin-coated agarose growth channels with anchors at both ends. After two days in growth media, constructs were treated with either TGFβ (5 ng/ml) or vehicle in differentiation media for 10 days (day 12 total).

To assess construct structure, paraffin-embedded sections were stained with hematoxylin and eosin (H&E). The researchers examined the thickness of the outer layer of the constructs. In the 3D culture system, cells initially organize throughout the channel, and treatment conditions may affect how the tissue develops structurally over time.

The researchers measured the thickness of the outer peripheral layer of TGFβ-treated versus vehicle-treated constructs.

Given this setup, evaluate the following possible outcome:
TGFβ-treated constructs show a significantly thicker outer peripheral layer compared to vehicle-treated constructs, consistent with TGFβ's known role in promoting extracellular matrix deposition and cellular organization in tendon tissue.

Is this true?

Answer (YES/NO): YES